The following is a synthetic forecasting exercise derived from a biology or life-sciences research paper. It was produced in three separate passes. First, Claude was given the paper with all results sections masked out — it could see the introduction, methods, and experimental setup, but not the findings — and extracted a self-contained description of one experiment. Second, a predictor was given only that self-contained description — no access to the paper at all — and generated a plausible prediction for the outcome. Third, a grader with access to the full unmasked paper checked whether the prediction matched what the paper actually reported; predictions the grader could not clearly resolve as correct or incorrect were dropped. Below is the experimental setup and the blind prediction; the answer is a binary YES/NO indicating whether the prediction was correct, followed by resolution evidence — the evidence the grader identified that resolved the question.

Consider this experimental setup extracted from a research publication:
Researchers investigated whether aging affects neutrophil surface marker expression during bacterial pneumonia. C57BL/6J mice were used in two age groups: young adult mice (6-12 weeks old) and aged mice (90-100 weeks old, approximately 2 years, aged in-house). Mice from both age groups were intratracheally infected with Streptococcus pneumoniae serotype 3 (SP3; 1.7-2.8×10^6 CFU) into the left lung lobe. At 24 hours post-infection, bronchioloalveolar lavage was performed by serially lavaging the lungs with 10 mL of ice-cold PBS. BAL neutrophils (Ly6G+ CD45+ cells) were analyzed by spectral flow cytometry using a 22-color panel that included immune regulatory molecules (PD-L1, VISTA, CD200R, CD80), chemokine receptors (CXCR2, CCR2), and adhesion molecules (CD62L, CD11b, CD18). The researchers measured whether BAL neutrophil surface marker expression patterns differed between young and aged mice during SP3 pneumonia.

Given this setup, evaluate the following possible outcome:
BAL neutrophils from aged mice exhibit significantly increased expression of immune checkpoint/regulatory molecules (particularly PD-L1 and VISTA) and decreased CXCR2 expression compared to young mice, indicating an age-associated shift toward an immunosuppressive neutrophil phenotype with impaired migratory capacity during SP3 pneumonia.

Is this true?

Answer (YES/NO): NO